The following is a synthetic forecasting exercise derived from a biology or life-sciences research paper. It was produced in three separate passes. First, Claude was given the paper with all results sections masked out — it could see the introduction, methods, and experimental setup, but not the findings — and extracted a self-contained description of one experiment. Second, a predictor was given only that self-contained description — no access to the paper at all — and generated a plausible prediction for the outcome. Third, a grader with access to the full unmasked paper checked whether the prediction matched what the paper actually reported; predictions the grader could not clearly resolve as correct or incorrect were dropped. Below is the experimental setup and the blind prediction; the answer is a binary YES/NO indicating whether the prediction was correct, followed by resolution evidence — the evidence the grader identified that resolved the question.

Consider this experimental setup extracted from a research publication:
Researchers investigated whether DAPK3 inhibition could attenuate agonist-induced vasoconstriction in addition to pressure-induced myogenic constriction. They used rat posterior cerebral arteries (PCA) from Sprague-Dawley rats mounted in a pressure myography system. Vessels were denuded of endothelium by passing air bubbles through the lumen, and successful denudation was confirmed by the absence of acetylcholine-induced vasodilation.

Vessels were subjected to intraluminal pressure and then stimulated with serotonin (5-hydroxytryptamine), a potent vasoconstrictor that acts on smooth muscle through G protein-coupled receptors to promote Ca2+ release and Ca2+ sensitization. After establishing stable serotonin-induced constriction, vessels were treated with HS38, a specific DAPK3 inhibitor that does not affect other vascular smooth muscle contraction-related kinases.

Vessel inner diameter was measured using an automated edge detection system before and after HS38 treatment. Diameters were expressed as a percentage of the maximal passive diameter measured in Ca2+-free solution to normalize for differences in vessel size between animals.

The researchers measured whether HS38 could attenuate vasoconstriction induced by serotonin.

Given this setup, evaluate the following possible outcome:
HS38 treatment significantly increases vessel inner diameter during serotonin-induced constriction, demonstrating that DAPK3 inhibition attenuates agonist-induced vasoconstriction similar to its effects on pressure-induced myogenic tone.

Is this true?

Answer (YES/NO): YES